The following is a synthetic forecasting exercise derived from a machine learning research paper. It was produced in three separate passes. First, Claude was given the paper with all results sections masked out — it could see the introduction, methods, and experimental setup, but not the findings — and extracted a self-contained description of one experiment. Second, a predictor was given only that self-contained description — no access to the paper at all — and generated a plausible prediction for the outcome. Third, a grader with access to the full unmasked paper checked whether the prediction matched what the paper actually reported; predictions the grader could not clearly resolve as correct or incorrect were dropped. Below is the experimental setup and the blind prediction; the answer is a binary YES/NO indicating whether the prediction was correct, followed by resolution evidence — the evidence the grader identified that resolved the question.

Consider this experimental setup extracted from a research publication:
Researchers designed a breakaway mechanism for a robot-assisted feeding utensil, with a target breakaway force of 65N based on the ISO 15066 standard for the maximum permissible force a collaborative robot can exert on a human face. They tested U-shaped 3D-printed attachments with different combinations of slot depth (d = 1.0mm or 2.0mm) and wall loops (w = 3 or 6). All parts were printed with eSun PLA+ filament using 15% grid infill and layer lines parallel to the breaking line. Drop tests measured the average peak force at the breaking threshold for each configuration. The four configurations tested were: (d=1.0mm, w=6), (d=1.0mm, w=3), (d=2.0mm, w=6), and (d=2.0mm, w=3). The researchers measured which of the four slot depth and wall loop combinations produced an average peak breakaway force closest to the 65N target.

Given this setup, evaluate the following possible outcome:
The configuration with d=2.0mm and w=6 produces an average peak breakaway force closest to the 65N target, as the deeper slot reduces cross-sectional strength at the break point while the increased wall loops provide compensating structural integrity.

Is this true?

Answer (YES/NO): NO